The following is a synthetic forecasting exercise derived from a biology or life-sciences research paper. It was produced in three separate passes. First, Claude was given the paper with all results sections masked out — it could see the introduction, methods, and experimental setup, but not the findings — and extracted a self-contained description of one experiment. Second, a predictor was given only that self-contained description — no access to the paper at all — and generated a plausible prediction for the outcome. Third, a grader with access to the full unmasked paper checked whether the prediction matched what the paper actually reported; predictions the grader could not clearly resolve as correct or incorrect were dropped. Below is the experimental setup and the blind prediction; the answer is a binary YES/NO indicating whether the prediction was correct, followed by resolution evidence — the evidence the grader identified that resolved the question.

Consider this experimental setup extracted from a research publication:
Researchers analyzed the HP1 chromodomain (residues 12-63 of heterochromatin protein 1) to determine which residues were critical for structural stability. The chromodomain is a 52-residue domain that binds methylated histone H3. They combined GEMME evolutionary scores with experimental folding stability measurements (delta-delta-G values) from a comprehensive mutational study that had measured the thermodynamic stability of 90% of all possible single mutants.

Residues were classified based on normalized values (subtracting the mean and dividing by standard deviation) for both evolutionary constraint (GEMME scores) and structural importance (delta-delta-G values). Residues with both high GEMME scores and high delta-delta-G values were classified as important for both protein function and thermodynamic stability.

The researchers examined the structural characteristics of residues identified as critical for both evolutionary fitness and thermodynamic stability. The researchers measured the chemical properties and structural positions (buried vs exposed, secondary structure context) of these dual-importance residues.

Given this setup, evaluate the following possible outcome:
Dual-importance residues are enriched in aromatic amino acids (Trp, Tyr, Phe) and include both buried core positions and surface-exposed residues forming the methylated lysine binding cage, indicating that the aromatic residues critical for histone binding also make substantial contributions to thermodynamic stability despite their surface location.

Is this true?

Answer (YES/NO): NO